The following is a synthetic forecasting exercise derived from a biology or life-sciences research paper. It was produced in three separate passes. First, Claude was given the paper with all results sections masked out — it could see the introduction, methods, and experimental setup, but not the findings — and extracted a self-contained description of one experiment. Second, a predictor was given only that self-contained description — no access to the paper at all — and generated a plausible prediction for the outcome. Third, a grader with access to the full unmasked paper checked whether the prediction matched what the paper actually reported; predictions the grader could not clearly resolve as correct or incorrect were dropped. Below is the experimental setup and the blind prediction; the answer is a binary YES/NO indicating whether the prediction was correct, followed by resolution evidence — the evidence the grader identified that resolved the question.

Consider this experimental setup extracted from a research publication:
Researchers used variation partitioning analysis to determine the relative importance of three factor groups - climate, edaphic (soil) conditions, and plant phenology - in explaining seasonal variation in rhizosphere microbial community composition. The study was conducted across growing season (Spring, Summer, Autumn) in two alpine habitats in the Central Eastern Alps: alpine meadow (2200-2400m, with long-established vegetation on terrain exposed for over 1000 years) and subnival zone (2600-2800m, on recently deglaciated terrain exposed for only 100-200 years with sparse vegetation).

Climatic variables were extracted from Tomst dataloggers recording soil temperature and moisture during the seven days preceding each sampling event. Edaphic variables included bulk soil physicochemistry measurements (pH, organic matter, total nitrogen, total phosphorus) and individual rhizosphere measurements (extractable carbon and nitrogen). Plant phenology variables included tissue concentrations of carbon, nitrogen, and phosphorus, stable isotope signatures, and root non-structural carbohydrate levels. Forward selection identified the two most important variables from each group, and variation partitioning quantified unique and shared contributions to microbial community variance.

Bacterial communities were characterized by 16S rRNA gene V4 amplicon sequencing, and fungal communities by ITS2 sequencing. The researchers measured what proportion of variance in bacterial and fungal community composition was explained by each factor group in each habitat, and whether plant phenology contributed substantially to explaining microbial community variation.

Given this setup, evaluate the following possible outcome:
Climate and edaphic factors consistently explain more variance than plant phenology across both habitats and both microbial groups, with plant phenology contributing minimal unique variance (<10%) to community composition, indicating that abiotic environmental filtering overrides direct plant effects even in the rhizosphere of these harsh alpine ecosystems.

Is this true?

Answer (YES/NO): NO